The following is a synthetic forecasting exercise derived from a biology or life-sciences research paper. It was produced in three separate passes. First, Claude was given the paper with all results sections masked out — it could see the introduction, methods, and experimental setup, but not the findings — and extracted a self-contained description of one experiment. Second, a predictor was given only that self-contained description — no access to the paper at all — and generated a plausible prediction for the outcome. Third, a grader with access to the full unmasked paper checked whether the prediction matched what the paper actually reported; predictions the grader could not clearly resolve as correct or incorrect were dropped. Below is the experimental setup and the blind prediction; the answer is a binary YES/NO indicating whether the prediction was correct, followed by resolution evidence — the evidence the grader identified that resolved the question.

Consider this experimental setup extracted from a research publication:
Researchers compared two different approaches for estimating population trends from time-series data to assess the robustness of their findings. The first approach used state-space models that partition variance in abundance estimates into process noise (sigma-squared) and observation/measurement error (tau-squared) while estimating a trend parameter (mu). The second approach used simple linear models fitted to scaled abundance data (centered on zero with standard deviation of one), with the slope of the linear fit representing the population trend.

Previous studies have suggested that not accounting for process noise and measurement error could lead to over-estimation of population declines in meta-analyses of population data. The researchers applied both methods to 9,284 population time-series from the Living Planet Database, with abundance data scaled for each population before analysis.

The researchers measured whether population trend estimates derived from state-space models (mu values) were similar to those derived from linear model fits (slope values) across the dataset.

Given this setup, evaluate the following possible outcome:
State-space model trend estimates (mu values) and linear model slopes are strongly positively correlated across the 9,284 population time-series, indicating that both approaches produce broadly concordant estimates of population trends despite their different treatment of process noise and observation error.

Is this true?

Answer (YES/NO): YES